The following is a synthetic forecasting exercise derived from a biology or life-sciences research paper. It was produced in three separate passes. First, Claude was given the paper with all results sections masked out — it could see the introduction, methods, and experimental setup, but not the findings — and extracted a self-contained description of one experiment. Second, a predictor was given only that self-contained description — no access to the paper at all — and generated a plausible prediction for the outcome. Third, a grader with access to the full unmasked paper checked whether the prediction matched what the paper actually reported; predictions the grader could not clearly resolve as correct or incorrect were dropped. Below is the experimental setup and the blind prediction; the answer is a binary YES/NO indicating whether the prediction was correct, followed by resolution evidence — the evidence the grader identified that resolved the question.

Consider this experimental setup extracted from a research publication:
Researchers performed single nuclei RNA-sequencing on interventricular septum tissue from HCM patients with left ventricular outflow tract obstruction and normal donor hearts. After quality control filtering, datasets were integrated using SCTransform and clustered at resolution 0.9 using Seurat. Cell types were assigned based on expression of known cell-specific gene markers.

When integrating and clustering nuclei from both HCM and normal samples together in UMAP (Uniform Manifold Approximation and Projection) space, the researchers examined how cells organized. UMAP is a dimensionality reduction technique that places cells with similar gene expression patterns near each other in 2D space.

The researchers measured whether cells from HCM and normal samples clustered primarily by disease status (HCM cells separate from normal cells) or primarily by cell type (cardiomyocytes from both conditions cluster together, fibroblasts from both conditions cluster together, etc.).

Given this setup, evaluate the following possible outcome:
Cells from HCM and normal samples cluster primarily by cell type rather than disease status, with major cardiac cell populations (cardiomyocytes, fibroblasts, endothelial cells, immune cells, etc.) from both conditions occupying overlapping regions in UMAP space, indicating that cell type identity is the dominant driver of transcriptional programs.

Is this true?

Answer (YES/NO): YES